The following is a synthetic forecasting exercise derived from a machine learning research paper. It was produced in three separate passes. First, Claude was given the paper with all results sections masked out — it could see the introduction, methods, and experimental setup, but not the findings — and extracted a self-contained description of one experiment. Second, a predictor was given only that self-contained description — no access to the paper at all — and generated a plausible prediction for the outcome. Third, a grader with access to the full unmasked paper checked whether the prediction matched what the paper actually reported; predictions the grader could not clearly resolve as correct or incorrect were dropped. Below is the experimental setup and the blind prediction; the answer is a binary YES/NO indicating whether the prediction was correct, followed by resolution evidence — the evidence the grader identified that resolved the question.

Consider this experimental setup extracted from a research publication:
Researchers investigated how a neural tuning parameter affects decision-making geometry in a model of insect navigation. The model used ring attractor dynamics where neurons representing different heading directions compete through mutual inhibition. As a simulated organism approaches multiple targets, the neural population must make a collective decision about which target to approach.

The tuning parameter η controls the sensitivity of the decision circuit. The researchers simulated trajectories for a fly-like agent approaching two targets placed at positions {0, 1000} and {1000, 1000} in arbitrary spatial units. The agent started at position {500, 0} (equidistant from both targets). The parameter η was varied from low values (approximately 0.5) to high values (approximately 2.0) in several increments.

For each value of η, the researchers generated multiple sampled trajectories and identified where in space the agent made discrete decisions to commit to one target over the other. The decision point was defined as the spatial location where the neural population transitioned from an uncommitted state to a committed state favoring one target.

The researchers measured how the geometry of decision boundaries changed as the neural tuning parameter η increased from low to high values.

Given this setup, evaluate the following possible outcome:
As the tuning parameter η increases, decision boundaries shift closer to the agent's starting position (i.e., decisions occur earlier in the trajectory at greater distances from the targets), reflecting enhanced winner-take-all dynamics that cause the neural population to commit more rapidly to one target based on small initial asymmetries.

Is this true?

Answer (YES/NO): NO